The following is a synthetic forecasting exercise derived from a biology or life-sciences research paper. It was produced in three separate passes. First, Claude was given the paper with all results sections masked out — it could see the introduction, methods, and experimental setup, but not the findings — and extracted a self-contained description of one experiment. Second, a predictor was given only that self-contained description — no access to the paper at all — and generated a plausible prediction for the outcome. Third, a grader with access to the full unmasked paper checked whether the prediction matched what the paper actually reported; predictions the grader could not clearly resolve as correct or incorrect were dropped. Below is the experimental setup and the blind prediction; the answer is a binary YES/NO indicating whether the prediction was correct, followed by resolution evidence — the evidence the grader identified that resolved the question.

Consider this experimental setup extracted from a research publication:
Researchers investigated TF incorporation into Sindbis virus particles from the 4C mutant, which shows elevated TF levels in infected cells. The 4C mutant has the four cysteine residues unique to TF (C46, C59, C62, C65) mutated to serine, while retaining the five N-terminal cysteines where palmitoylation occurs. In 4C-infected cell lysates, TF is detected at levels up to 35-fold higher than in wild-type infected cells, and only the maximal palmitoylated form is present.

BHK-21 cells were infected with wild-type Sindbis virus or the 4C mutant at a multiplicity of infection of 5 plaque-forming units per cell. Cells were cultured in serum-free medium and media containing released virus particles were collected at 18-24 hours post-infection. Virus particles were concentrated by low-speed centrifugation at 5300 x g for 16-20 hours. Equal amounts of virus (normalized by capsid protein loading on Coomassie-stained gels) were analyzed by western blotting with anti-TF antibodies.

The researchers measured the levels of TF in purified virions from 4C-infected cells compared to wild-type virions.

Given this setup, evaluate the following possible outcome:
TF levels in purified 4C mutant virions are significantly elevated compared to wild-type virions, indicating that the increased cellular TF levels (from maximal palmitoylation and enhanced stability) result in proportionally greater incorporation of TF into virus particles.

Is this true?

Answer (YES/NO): YES